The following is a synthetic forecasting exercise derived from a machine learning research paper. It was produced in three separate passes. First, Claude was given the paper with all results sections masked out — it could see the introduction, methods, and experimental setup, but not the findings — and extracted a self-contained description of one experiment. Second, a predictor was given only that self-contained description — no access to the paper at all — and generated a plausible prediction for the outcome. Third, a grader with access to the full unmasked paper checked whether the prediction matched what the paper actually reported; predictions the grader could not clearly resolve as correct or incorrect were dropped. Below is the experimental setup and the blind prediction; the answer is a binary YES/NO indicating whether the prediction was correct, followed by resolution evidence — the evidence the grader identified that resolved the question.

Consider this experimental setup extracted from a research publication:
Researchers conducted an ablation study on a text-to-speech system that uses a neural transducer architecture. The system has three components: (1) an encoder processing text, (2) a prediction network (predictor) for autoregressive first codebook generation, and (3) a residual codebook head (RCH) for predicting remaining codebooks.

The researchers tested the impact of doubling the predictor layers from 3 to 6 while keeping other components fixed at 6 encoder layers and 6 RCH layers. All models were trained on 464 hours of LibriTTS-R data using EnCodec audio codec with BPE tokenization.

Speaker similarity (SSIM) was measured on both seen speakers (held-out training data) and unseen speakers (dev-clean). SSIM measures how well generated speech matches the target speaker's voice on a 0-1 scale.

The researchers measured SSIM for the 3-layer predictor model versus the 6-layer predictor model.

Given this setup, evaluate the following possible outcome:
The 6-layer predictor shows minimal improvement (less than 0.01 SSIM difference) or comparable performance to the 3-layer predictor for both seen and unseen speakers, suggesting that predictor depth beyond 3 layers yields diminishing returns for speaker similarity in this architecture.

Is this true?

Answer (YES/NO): YES